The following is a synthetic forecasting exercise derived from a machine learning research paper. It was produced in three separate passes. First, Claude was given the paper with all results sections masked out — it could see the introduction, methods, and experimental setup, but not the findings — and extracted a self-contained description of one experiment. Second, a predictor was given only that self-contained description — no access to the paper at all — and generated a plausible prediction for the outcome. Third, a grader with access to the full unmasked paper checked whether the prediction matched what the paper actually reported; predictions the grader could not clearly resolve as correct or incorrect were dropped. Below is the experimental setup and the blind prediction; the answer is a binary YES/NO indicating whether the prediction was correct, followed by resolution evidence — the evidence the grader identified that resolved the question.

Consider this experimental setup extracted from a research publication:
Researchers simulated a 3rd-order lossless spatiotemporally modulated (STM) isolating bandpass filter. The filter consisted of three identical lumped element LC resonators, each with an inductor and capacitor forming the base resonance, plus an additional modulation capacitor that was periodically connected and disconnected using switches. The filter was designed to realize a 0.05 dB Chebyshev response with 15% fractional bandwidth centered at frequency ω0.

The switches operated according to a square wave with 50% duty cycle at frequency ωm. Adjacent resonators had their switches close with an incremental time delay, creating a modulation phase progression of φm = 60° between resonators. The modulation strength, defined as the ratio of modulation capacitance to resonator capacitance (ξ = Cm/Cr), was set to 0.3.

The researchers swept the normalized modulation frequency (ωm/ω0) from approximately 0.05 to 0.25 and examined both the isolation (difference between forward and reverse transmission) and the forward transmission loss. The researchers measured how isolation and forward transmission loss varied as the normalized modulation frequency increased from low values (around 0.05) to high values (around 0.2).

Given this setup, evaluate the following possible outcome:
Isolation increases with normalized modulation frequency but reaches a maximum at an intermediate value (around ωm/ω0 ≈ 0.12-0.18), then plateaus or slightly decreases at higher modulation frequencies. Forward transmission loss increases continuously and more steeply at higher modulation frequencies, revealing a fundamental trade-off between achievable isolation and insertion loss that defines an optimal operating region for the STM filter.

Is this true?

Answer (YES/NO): NO